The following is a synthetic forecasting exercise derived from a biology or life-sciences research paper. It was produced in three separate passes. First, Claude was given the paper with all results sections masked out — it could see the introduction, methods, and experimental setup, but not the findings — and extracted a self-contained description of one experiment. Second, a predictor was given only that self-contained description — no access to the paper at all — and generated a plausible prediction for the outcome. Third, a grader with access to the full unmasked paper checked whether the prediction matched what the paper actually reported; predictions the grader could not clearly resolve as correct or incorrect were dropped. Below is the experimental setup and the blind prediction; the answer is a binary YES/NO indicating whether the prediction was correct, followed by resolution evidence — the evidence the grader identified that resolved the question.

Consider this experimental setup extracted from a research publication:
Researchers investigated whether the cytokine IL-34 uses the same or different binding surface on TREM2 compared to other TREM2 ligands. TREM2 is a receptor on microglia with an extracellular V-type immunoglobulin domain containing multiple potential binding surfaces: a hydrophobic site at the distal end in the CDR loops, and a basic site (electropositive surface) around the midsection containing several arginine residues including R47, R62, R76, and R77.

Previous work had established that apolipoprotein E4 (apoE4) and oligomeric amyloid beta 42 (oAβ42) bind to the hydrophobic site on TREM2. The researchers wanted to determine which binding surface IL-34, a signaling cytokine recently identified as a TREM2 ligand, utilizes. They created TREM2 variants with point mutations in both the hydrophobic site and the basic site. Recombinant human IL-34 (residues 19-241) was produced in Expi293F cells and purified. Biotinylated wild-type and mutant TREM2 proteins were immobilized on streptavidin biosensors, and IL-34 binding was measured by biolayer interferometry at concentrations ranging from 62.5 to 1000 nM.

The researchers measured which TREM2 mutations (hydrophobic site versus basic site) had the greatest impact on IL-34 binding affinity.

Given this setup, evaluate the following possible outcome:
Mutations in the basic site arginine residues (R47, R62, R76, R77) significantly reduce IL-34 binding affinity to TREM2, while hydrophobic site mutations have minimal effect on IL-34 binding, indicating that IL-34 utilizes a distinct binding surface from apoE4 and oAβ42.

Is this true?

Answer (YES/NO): YES